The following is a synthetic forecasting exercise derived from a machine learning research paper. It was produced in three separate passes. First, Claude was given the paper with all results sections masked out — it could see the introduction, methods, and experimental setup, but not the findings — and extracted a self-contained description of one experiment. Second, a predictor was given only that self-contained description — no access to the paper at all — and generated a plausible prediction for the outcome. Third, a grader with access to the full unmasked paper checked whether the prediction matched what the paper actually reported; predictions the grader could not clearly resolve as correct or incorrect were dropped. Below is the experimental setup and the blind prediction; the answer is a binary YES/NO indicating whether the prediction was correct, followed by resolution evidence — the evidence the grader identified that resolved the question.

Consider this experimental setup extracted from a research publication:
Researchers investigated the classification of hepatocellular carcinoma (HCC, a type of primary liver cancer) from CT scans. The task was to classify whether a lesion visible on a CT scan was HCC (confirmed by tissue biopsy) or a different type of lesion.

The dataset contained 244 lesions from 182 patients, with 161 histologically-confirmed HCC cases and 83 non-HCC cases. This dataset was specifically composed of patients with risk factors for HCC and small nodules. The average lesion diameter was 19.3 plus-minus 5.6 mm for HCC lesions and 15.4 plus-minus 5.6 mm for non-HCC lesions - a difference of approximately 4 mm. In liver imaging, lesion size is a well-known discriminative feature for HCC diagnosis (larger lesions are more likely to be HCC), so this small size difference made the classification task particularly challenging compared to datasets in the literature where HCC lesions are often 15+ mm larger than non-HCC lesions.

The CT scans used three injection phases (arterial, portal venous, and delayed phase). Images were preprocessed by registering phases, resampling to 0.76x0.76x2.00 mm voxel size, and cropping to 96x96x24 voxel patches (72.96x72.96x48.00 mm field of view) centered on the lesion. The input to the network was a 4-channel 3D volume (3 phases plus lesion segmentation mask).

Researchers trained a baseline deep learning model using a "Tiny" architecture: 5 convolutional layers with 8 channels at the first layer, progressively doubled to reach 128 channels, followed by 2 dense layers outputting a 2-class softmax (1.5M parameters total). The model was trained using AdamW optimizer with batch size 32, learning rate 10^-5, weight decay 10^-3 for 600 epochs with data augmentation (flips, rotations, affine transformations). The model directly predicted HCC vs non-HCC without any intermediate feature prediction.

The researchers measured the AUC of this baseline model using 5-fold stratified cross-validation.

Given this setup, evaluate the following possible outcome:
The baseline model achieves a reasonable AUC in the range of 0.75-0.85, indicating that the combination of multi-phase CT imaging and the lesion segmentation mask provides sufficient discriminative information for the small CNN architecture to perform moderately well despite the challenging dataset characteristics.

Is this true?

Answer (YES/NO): NO